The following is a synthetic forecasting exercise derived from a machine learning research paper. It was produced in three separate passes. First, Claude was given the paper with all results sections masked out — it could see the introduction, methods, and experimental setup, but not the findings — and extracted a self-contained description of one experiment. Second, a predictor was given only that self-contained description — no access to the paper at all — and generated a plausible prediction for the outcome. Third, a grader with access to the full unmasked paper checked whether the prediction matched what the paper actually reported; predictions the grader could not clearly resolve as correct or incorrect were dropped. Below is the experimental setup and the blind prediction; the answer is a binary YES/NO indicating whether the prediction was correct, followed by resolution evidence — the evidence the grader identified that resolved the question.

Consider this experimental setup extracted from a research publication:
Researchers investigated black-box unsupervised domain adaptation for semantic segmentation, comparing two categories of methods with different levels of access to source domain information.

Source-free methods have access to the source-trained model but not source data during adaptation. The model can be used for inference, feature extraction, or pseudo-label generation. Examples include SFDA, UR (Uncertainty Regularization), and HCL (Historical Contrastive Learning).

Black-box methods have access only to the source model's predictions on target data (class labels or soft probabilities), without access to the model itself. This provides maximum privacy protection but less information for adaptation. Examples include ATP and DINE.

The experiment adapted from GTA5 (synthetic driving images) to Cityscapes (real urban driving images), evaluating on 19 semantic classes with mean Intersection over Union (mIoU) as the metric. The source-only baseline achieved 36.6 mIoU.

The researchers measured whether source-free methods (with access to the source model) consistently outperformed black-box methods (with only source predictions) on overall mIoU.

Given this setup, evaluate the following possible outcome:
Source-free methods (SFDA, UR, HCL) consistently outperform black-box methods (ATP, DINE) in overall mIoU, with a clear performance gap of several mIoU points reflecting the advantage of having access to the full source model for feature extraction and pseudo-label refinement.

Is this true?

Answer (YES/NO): NO